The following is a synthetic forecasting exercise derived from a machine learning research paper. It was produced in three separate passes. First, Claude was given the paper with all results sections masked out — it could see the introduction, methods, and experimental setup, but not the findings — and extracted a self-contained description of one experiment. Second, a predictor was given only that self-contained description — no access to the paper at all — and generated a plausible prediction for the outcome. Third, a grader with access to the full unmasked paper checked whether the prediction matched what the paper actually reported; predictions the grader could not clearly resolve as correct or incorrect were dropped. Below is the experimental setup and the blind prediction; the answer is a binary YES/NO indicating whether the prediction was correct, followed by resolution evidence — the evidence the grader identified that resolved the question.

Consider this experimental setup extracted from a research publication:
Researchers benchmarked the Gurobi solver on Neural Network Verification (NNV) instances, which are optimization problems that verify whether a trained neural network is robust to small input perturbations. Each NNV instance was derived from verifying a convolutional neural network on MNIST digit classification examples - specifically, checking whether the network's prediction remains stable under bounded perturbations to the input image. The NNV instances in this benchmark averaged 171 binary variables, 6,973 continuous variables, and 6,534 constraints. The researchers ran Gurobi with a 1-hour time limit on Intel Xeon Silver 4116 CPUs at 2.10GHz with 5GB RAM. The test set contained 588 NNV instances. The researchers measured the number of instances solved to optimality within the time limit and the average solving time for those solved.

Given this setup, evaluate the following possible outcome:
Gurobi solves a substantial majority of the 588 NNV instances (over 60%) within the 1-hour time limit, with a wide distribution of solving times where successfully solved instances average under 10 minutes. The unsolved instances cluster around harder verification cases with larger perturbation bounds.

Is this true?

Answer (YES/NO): NO